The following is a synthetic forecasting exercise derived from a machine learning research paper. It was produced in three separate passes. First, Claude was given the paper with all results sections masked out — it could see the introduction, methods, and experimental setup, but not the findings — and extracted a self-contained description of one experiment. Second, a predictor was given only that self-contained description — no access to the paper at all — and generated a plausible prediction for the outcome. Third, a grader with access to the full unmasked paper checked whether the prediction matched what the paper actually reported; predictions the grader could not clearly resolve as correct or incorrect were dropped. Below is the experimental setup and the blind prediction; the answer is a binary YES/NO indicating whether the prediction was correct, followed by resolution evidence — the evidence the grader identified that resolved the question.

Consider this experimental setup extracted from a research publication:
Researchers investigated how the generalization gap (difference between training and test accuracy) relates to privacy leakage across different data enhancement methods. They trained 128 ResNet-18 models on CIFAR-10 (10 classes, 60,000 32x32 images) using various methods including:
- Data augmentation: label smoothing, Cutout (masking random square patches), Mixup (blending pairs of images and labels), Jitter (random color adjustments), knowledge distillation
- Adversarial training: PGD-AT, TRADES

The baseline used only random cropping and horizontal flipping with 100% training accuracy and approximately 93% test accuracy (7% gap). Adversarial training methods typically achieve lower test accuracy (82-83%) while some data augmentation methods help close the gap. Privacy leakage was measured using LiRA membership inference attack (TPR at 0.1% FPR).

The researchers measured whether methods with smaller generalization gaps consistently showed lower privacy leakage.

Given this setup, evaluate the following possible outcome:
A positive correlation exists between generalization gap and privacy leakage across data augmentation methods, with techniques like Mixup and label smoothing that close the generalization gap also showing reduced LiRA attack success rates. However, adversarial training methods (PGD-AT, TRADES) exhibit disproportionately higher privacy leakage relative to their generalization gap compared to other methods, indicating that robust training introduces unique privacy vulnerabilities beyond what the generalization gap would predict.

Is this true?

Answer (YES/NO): NO